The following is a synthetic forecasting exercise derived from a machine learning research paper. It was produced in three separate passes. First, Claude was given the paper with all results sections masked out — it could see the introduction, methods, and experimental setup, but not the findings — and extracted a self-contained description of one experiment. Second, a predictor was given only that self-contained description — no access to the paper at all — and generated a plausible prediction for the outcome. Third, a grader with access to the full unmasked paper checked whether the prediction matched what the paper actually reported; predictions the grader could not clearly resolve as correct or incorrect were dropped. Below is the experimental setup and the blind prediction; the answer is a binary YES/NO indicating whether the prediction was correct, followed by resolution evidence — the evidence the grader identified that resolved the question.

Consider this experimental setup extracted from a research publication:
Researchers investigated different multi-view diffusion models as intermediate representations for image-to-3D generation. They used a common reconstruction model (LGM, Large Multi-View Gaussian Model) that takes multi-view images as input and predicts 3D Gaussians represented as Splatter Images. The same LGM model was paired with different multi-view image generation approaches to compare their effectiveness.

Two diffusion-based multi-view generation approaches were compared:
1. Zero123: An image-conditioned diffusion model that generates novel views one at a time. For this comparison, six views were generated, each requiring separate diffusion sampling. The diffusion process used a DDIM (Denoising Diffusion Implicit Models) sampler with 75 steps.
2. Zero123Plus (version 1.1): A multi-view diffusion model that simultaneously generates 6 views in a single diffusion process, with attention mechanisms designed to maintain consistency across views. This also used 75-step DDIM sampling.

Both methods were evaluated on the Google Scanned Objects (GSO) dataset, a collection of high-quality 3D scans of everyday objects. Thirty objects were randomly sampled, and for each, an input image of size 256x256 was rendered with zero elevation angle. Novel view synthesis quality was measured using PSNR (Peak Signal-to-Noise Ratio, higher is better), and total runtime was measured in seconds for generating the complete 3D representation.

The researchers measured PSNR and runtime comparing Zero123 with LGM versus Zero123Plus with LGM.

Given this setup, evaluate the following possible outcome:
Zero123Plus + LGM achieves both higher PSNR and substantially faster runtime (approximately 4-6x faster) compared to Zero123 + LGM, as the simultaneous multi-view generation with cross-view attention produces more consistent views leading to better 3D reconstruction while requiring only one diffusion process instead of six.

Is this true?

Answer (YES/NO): NO